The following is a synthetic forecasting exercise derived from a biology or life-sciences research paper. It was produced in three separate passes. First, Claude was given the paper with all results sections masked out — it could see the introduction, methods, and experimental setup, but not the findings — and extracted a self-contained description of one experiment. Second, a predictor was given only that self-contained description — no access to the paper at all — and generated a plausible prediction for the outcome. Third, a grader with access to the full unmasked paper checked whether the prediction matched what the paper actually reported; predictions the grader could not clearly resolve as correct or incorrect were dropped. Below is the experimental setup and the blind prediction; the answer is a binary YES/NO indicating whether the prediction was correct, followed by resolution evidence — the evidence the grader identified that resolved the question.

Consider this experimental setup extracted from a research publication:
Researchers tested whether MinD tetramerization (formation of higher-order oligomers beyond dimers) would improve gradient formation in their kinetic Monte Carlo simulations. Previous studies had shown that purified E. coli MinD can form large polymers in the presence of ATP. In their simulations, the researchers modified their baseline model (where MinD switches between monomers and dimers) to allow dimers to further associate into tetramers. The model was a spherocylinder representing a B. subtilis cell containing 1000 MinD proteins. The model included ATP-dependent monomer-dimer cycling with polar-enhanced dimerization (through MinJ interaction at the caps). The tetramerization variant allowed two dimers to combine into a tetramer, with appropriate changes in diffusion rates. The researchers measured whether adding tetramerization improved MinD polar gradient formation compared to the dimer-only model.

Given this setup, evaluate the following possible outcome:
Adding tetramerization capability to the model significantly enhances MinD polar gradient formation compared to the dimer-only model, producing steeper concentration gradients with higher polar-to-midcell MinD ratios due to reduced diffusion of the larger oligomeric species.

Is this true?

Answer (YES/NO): NO